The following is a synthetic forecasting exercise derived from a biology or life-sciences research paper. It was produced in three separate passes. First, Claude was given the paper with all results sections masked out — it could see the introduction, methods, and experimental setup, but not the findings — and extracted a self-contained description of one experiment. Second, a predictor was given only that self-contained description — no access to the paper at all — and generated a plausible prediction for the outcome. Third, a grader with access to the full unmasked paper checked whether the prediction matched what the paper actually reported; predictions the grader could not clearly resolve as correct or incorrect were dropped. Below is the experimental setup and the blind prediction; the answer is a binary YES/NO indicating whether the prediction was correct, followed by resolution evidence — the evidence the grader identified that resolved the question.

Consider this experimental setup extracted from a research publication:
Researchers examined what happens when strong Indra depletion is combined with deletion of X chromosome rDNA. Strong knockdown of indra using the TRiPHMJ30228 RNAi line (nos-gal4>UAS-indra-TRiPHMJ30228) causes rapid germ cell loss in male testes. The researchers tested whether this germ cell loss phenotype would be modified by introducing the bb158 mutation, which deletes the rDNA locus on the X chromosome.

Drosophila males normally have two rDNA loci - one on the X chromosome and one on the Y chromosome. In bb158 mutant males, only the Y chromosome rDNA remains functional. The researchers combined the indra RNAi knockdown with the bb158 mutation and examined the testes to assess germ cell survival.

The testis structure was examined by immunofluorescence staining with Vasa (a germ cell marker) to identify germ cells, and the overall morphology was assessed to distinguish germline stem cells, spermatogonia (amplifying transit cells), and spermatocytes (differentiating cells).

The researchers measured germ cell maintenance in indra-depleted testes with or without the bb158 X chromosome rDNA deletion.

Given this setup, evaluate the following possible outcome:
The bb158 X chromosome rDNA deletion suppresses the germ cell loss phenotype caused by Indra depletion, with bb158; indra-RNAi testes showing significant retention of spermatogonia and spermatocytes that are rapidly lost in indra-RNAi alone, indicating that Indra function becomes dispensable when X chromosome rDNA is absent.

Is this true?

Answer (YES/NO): NO